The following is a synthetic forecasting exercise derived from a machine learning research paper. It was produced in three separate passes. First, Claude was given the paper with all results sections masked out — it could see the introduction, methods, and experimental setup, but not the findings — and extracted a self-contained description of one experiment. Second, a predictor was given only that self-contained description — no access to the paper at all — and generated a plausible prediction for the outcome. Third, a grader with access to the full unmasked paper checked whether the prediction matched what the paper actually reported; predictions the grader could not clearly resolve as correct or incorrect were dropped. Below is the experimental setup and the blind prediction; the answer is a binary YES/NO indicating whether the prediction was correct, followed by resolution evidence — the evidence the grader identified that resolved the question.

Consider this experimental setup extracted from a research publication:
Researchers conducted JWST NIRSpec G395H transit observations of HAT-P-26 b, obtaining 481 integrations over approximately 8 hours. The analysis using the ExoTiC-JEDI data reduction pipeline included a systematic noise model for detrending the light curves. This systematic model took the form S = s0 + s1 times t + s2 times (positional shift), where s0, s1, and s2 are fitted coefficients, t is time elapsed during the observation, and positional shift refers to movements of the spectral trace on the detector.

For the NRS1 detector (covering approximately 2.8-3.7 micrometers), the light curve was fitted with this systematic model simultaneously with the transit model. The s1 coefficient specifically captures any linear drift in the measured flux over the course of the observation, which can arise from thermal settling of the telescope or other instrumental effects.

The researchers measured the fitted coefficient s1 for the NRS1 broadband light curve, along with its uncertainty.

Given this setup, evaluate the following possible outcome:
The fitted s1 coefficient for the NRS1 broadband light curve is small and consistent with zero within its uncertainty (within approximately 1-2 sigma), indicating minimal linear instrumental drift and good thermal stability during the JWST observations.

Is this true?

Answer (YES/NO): YES